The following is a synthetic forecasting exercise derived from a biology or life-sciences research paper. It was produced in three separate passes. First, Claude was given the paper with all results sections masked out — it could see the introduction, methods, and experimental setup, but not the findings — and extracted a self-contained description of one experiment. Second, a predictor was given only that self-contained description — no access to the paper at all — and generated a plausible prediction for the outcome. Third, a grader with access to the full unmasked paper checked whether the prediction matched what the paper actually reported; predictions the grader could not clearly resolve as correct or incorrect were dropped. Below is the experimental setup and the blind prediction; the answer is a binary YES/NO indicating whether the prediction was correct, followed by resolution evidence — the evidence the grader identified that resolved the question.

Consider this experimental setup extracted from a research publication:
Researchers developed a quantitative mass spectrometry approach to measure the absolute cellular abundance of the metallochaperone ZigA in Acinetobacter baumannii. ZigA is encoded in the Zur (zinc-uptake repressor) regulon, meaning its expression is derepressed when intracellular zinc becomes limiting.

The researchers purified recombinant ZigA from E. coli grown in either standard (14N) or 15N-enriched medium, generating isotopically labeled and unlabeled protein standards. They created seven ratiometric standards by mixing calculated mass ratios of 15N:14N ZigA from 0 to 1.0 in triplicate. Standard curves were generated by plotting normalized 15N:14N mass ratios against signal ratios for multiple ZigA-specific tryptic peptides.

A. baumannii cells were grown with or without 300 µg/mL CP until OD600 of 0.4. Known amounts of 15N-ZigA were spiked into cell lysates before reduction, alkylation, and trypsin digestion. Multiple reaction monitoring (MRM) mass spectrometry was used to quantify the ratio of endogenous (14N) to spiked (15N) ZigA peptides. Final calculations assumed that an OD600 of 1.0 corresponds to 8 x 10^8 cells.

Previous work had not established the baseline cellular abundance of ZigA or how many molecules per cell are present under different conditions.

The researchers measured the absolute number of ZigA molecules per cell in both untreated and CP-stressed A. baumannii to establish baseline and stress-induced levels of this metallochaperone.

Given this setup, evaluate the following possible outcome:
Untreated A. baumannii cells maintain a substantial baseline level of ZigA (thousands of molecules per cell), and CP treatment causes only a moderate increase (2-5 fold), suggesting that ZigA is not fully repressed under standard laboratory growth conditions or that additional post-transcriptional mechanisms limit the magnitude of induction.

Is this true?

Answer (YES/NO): NO